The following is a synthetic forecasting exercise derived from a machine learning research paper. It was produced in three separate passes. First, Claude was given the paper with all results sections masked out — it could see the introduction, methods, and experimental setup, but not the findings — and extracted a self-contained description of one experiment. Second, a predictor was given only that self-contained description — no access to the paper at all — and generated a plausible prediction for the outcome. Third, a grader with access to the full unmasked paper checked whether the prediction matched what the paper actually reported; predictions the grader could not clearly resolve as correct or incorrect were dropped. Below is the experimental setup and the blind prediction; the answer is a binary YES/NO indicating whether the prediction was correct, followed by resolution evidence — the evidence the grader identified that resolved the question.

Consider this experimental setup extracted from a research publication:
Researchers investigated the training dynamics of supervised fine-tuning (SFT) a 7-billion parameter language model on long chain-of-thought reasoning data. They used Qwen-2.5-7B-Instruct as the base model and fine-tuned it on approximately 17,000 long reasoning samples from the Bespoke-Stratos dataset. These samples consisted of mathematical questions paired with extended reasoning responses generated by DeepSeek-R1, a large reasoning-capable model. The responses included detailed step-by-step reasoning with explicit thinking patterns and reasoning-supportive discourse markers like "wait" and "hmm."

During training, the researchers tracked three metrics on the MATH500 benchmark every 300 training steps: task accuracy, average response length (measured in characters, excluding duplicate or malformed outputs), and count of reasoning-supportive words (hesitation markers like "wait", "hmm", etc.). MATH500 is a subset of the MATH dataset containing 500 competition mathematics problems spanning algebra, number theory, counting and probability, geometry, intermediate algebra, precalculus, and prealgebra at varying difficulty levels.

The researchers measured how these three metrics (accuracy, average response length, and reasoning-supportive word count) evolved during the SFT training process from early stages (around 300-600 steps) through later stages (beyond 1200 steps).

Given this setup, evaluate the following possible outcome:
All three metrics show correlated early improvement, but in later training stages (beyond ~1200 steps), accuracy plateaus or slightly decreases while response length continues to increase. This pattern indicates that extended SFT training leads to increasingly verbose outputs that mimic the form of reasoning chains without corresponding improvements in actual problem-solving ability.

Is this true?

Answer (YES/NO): NO